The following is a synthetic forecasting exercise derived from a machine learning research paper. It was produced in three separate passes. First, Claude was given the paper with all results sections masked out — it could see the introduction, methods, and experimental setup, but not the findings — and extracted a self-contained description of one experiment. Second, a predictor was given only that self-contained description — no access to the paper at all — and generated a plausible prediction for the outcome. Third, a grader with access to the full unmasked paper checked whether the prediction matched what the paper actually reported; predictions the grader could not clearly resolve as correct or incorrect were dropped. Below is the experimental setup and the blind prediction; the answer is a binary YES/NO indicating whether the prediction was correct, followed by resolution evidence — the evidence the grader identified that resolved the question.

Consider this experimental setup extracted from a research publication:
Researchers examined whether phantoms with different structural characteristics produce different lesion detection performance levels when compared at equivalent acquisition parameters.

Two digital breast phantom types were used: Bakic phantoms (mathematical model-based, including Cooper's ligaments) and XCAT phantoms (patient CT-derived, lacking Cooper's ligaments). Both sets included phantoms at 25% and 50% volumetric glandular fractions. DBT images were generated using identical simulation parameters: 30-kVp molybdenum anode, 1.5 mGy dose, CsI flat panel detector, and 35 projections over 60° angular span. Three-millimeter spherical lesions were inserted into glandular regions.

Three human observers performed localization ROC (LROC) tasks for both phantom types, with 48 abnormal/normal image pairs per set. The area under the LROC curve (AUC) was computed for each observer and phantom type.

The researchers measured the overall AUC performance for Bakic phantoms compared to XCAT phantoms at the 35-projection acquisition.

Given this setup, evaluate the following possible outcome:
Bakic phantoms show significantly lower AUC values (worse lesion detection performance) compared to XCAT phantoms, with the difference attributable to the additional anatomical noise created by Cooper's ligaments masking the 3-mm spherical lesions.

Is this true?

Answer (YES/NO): NO